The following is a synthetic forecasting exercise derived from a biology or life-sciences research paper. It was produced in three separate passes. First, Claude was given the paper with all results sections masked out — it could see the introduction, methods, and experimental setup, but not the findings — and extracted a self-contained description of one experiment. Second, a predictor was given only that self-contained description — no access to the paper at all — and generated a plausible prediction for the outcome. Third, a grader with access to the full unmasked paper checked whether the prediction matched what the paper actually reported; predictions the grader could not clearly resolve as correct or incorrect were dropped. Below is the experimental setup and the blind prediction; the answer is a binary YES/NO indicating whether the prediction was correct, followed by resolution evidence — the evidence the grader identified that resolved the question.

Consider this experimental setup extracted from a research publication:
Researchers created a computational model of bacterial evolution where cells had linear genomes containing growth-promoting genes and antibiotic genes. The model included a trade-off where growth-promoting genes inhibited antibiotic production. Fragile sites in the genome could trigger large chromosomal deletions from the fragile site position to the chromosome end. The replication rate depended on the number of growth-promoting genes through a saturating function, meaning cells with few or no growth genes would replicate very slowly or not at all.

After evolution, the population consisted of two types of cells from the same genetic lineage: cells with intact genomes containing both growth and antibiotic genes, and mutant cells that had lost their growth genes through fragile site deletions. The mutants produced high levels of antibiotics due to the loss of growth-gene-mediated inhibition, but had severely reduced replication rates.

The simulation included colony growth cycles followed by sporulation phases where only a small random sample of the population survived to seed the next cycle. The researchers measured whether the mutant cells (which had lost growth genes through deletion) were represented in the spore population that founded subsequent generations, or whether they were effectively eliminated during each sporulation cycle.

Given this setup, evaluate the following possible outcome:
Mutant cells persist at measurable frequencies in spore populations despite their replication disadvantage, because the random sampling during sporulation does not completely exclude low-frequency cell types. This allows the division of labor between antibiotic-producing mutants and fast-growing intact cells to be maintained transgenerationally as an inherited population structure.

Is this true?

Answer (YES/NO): NO